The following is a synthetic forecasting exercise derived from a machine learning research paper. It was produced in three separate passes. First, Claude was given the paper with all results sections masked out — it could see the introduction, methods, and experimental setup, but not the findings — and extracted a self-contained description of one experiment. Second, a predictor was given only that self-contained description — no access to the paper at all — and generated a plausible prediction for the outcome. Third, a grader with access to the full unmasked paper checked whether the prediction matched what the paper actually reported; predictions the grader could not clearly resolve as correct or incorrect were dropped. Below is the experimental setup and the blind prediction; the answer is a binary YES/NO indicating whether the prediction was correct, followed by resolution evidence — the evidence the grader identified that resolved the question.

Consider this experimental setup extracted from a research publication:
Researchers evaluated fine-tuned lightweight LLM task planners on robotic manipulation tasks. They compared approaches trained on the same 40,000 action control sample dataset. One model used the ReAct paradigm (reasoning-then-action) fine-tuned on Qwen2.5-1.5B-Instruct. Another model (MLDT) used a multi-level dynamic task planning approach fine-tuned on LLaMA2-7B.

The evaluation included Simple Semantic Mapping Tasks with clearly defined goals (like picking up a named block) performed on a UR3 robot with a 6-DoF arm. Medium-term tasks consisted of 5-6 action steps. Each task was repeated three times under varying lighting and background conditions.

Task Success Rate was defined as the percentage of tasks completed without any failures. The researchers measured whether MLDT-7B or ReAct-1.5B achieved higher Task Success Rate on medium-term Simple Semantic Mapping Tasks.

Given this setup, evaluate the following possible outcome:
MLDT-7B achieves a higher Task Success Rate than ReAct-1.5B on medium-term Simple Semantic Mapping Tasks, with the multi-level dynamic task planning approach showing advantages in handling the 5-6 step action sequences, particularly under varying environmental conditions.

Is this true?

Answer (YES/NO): NO